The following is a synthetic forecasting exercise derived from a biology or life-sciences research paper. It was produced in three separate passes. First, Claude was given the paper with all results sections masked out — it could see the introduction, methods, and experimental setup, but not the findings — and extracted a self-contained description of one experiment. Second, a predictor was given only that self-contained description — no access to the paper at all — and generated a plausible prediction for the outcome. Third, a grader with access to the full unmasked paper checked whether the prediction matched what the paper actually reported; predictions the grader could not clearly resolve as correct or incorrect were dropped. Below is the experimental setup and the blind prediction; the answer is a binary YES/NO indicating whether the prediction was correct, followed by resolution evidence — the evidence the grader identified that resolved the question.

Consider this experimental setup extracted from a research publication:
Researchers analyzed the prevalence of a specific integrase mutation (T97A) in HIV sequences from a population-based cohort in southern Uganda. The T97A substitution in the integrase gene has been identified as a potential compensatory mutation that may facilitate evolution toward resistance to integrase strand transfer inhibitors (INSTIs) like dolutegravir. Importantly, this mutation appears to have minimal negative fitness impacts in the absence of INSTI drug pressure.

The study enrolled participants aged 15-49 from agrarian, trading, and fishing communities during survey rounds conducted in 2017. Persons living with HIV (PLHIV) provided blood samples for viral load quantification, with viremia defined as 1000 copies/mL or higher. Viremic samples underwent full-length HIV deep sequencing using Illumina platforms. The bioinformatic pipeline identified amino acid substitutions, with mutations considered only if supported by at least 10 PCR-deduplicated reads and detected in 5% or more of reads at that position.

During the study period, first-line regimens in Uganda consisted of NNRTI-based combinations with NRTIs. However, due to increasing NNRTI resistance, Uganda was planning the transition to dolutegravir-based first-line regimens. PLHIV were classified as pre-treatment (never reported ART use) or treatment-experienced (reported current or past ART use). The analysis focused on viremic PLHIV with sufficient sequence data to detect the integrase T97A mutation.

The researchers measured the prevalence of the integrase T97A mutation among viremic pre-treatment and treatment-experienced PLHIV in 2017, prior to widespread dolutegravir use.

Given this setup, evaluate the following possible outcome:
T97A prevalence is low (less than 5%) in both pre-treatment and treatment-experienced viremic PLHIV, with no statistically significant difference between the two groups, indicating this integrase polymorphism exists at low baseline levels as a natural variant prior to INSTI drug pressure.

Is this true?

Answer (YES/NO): NO